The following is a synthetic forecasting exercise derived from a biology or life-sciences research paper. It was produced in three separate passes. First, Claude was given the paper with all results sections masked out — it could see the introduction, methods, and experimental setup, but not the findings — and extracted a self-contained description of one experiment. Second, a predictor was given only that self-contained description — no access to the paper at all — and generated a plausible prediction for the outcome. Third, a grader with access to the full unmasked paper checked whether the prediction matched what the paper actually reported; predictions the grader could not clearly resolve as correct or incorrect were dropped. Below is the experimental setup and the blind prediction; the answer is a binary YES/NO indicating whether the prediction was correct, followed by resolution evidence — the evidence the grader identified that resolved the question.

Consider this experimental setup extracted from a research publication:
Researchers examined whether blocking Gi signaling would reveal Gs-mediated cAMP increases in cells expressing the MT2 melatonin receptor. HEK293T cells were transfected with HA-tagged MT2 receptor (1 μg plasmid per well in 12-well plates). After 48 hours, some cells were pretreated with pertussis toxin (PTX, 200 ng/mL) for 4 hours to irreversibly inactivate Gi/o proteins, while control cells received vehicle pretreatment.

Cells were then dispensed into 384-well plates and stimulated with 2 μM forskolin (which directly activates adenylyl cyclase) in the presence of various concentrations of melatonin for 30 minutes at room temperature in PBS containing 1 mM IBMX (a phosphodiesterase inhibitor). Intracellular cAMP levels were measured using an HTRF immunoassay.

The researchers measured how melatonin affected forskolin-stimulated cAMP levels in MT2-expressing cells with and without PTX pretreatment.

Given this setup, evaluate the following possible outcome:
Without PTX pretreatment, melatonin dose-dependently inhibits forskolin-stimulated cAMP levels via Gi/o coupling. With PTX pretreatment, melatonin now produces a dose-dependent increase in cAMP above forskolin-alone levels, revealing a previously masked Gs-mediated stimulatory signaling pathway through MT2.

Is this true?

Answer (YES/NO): NO